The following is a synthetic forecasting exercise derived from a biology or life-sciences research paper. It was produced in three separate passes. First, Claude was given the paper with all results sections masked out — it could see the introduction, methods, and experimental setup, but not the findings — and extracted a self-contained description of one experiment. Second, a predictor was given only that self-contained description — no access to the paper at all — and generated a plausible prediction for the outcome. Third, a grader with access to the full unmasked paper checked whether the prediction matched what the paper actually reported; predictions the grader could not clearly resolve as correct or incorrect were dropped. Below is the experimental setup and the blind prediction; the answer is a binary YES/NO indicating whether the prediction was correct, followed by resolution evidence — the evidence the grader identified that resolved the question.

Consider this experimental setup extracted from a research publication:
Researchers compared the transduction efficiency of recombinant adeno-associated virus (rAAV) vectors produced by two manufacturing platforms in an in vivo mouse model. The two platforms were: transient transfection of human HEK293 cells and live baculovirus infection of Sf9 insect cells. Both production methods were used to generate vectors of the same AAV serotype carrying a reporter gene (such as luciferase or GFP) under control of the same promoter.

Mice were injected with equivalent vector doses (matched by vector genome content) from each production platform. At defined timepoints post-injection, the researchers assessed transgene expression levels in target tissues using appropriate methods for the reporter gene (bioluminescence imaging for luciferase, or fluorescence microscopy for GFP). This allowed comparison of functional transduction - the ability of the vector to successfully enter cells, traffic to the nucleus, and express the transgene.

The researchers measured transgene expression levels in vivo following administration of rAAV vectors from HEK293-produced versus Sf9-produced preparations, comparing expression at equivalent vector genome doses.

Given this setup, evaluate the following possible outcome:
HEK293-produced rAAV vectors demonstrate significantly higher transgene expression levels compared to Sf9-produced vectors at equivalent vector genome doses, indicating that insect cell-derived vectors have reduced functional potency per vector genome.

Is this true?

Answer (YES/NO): YES